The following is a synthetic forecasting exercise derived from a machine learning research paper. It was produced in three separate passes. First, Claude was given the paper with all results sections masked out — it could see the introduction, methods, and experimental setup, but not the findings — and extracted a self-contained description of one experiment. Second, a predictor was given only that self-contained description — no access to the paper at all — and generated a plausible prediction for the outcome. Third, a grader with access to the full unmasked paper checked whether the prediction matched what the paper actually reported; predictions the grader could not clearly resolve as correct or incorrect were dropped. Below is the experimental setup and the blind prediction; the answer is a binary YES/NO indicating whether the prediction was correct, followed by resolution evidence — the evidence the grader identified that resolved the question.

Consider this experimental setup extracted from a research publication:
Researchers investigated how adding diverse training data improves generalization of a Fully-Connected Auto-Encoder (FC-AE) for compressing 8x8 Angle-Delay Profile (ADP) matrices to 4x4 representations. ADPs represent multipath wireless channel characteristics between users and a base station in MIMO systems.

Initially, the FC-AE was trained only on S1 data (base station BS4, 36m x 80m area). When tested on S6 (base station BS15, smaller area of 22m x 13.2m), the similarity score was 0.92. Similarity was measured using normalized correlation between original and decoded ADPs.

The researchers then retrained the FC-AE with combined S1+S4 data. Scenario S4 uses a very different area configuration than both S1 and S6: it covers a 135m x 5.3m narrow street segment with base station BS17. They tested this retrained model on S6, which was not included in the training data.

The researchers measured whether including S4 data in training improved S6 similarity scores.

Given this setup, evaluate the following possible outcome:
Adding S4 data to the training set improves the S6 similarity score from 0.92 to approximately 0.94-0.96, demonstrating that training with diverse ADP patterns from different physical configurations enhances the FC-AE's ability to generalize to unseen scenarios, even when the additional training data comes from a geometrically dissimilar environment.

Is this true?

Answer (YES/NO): YES